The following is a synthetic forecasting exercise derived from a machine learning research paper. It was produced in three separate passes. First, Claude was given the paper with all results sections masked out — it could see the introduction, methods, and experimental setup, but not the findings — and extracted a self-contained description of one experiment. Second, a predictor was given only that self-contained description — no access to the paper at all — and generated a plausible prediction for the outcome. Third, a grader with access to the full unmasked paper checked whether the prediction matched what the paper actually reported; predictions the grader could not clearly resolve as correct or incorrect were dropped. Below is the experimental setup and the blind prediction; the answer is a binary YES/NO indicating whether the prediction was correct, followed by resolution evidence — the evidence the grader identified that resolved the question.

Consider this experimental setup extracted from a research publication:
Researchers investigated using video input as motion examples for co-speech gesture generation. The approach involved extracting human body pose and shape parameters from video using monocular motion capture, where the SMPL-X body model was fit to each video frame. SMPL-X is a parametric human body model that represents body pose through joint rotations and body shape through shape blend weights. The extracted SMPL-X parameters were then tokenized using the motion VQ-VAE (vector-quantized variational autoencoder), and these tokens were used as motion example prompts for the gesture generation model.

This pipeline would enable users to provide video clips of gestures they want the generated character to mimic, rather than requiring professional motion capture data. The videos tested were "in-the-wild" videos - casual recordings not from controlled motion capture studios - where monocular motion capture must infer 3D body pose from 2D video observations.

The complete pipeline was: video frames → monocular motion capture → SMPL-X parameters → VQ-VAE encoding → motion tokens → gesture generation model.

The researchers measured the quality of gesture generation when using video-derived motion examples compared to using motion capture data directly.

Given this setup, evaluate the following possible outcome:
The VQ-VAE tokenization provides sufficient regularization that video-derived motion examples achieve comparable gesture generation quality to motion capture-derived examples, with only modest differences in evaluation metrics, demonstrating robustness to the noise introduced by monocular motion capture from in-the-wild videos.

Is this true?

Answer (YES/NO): NO